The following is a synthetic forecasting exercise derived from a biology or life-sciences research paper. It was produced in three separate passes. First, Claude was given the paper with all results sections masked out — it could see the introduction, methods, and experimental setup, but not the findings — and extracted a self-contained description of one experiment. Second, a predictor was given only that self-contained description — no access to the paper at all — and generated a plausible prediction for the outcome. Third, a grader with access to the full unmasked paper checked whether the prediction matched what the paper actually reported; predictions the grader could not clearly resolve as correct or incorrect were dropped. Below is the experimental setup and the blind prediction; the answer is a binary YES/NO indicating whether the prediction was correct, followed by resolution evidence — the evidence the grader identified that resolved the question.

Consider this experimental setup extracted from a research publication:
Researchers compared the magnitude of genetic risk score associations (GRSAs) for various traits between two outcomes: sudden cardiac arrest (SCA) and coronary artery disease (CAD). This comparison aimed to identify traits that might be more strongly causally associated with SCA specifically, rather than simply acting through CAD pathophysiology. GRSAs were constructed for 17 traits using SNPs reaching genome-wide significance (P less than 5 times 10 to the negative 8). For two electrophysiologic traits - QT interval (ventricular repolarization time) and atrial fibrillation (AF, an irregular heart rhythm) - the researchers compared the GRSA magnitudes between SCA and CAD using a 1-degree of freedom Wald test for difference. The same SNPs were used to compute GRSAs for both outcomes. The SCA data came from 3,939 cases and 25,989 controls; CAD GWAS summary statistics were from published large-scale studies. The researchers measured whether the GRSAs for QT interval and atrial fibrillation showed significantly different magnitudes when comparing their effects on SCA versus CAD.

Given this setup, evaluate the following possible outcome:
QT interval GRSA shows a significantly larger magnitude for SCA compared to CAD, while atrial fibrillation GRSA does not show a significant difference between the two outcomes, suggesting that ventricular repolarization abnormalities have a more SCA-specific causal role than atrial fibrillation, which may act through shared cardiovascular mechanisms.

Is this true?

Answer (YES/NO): NO